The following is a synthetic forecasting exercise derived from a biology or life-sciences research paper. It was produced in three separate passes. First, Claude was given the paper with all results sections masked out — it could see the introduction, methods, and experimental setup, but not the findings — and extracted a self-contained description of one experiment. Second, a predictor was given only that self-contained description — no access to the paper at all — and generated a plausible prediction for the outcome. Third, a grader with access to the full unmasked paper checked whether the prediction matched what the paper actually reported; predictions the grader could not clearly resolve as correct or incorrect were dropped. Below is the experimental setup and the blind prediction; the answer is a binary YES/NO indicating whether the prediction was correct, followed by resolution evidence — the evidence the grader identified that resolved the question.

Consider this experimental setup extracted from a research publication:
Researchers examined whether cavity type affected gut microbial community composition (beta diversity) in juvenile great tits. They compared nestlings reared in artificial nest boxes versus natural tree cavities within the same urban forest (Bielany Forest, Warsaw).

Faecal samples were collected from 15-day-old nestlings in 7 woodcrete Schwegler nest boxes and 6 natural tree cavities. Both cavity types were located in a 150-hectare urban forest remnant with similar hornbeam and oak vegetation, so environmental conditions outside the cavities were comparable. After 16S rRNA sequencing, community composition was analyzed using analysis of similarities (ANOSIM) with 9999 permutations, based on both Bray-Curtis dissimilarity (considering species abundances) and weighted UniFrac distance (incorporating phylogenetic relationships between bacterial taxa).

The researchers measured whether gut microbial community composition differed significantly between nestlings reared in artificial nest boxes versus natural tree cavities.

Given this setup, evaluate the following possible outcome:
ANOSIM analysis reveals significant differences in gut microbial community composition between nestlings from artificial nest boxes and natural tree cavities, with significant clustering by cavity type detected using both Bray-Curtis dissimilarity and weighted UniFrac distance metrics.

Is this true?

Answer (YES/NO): NO